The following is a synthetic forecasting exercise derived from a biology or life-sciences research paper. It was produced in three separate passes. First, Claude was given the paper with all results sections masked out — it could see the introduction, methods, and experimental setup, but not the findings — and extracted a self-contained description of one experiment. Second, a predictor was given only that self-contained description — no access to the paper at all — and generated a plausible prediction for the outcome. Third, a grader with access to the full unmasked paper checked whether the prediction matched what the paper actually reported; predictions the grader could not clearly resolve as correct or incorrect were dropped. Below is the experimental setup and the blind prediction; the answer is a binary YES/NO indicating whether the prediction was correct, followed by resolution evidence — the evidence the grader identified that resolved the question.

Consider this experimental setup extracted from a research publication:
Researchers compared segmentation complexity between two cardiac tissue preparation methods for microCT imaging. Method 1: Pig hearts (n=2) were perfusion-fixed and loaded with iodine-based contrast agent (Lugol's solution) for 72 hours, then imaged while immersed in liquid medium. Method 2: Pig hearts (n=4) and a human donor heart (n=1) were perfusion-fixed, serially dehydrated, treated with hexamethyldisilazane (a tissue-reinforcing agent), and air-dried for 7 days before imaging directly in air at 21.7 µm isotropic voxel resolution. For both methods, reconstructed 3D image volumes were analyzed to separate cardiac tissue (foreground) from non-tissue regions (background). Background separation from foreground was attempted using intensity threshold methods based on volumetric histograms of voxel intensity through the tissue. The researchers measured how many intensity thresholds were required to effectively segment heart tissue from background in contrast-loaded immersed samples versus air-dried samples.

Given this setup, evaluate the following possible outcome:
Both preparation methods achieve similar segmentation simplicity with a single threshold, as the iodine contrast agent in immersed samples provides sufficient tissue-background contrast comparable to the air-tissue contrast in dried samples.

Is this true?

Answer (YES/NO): NO